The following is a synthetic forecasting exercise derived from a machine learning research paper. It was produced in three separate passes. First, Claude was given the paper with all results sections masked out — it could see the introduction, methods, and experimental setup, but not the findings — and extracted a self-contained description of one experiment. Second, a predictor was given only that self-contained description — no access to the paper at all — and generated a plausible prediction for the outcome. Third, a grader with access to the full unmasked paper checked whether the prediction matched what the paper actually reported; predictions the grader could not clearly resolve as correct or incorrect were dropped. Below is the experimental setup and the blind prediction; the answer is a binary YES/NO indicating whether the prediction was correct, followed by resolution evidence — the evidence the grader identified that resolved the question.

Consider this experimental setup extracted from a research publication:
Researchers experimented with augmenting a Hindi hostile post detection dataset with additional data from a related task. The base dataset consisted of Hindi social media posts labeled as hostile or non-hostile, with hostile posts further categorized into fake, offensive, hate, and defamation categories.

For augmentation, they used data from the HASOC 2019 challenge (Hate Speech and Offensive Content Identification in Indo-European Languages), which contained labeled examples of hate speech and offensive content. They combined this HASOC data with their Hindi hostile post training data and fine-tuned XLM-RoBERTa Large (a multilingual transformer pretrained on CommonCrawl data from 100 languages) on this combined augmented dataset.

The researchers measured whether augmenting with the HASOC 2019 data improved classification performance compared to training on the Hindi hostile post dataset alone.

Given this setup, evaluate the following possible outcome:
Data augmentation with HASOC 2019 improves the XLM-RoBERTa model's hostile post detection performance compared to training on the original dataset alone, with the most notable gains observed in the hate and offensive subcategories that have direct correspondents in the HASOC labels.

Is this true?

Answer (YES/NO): NO